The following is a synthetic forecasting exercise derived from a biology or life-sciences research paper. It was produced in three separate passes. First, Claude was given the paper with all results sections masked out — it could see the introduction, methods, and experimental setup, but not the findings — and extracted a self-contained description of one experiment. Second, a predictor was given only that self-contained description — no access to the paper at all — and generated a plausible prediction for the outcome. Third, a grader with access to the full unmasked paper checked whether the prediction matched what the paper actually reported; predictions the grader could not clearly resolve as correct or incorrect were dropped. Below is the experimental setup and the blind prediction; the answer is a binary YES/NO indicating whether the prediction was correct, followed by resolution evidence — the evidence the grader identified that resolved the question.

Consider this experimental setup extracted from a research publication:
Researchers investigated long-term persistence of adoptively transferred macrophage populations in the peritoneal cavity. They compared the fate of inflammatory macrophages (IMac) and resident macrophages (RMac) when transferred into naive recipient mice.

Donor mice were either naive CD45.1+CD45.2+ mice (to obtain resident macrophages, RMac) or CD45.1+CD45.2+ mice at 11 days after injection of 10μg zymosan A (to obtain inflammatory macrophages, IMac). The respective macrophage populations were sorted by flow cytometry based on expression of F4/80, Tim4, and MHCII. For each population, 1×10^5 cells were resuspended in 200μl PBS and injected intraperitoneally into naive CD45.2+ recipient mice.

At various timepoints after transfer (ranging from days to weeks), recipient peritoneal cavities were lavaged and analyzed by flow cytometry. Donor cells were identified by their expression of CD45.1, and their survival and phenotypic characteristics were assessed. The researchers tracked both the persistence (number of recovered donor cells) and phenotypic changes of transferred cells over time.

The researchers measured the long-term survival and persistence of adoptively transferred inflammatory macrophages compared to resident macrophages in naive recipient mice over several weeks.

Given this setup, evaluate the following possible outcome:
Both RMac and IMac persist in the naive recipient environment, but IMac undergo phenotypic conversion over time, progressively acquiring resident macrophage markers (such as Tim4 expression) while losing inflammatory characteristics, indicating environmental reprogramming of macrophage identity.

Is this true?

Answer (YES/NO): NO